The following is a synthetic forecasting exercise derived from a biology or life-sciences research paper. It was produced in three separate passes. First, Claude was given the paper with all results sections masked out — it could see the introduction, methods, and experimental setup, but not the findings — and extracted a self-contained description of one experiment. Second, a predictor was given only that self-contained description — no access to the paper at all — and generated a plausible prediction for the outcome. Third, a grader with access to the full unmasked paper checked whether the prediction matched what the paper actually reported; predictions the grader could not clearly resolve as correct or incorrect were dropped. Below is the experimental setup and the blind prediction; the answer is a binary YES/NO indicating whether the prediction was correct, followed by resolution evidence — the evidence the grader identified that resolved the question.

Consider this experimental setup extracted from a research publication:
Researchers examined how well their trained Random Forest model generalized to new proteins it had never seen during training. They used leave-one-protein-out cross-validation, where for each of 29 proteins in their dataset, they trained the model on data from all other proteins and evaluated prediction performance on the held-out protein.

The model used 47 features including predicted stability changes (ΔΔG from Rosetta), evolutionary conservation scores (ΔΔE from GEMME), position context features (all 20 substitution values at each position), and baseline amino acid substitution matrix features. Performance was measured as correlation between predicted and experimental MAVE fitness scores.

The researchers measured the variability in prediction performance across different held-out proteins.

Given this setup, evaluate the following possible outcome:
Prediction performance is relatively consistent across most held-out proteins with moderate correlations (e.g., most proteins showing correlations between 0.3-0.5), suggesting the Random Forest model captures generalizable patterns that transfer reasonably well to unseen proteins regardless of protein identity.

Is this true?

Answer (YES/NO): NO